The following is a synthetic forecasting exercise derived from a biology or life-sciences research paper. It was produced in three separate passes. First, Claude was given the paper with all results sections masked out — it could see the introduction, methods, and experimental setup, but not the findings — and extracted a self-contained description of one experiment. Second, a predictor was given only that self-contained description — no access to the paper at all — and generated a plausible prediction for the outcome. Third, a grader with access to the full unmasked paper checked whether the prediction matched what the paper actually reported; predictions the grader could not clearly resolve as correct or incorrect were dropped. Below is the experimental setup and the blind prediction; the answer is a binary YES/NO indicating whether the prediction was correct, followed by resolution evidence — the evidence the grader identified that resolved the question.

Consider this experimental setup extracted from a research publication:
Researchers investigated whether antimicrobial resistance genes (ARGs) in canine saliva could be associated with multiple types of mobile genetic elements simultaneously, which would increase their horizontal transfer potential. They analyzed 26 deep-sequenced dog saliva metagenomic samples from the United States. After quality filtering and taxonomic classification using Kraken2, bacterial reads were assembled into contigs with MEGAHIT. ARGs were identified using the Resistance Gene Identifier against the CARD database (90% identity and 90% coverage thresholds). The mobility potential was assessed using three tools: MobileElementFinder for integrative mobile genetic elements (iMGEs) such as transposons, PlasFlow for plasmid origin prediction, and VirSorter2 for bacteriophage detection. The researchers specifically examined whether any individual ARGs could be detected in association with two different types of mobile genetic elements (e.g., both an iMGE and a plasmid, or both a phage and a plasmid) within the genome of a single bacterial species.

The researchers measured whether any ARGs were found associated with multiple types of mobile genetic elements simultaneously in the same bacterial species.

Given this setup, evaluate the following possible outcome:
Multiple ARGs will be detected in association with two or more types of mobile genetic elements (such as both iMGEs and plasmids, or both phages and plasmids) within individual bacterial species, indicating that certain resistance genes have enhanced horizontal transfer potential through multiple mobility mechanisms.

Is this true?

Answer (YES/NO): YES